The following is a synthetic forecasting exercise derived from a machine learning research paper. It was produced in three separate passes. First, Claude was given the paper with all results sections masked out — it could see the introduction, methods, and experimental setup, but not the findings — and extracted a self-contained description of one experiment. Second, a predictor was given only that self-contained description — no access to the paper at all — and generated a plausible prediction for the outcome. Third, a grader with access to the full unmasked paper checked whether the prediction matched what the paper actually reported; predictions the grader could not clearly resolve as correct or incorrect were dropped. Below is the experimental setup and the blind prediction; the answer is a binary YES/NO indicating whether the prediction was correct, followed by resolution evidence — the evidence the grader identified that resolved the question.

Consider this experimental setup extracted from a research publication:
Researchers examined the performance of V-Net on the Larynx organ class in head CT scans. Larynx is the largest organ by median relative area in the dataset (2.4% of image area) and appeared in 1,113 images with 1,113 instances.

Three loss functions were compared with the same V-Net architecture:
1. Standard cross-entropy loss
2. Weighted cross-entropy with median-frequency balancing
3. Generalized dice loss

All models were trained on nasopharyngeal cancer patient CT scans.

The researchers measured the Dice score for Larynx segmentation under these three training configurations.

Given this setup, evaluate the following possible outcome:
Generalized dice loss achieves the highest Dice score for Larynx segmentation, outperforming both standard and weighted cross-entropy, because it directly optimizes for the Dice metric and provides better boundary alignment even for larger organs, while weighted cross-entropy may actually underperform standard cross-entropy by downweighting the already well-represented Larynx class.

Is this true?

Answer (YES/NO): NO